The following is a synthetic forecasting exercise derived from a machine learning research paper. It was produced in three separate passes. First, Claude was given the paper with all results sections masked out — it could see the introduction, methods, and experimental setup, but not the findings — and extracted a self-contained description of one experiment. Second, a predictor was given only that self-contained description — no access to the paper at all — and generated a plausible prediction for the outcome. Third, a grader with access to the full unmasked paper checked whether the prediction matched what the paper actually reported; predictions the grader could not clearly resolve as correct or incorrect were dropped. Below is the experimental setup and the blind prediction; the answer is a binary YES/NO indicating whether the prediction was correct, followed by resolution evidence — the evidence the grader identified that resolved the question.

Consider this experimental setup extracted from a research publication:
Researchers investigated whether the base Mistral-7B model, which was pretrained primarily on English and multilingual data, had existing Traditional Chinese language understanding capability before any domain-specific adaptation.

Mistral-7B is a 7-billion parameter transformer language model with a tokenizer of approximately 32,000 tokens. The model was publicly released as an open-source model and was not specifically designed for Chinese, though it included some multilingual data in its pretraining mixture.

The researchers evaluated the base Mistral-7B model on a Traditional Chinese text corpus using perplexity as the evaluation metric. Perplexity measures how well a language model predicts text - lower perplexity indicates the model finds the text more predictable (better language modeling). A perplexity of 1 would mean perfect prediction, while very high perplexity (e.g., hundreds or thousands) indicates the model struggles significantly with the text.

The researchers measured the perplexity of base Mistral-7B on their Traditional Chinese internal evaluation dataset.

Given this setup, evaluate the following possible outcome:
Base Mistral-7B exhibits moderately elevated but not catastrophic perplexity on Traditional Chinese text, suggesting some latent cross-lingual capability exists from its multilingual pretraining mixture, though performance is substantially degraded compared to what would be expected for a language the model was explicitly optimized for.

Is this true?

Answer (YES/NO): NO